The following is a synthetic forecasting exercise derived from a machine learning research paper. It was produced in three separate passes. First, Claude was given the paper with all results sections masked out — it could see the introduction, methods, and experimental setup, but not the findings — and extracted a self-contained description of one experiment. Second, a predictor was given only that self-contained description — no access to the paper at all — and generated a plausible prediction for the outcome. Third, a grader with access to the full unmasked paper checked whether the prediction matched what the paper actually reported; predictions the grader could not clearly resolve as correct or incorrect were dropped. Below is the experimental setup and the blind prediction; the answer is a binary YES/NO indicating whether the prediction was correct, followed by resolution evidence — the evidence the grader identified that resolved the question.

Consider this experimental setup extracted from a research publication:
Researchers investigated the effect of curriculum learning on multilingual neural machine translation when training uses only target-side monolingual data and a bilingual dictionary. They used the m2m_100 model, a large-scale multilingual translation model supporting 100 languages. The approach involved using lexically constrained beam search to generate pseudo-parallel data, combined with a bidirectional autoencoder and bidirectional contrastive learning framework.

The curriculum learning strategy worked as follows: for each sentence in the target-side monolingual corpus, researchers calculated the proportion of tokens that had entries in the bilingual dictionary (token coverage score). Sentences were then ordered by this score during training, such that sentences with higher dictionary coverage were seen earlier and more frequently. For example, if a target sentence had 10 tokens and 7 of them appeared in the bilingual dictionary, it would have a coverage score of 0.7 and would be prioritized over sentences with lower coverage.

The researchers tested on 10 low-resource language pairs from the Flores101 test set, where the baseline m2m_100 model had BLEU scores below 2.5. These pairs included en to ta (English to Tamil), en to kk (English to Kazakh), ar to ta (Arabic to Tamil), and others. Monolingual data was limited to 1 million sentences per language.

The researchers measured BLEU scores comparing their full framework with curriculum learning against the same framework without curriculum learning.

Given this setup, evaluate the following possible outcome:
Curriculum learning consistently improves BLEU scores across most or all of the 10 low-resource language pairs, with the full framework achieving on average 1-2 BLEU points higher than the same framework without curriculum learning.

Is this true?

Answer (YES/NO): NO